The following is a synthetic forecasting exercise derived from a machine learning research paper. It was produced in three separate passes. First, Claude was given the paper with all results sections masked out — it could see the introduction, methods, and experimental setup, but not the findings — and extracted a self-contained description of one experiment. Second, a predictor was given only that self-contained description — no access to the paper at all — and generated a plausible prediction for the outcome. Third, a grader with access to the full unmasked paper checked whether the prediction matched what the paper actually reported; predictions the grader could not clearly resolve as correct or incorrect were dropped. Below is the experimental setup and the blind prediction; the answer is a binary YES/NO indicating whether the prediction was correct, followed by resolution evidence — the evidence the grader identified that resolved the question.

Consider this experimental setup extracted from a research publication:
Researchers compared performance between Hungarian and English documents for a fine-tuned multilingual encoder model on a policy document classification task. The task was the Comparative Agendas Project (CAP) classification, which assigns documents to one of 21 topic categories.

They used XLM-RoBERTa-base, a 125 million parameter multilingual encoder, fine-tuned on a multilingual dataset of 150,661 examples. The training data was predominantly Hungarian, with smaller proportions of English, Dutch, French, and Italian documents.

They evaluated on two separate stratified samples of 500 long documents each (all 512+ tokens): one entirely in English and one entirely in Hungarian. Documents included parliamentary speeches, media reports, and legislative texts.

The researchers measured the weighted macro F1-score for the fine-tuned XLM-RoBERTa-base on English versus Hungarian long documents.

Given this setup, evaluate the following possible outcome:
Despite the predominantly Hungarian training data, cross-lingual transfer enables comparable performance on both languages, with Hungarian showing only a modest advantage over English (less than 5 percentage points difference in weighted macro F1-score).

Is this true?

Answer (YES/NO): NO